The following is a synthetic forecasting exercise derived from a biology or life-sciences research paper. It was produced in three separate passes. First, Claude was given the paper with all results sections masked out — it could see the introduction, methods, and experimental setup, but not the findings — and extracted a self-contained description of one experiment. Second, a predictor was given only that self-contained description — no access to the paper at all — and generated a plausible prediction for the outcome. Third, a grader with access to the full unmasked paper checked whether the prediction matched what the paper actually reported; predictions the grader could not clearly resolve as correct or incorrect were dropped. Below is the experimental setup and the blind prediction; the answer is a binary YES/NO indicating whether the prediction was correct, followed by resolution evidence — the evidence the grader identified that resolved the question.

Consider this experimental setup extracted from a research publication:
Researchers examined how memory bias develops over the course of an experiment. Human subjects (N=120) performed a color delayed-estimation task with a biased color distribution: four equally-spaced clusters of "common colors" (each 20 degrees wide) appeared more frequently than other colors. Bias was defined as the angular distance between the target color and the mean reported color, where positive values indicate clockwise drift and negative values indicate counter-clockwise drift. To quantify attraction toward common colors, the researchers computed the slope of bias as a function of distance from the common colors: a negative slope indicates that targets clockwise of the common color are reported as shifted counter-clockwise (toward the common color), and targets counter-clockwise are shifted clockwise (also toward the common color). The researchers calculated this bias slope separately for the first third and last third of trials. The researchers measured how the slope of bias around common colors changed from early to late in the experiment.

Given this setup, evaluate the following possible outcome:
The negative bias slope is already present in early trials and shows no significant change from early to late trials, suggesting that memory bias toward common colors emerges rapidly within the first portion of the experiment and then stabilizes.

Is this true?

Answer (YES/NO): NO